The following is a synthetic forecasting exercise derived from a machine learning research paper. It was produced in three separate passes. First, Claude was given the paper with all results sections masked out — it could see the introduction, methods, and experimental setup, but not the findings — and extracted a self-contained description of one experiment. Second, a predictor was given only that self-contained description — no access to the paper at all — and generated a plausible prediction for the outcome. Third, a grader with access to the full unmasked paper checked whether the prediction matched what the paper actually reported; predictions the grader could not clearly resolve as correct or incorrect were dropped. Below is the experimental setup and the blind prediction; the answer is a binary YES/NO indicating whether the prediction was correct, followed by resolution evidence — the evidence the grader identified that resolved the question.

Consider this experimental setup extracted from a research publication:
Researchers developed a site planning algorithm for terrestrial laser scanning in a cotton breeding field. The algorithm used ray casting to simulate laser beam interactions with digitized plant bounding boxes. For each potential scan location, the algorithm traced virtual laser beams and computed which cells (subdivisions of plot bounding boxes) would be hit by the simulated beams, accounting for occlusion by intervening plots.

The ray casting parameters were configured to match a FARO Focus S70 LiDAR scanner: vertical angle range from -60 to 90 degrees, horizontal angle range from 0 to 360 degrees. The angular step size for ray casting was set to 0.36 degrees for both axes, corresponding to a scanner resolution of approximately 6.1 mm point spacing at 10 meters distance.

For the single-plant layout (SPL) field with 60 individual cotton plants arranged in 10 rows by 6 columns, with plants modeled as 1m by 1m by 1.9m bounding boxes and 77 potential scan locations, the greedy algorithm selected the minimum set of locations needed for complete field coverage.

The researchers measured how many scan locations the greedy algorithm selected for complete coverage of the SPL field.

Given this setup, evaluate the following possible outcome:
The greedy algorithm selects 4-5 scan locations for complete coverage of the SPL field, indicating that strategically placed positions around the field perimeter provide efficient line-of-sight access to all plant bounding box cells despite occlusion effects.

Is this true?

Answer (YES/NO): NO